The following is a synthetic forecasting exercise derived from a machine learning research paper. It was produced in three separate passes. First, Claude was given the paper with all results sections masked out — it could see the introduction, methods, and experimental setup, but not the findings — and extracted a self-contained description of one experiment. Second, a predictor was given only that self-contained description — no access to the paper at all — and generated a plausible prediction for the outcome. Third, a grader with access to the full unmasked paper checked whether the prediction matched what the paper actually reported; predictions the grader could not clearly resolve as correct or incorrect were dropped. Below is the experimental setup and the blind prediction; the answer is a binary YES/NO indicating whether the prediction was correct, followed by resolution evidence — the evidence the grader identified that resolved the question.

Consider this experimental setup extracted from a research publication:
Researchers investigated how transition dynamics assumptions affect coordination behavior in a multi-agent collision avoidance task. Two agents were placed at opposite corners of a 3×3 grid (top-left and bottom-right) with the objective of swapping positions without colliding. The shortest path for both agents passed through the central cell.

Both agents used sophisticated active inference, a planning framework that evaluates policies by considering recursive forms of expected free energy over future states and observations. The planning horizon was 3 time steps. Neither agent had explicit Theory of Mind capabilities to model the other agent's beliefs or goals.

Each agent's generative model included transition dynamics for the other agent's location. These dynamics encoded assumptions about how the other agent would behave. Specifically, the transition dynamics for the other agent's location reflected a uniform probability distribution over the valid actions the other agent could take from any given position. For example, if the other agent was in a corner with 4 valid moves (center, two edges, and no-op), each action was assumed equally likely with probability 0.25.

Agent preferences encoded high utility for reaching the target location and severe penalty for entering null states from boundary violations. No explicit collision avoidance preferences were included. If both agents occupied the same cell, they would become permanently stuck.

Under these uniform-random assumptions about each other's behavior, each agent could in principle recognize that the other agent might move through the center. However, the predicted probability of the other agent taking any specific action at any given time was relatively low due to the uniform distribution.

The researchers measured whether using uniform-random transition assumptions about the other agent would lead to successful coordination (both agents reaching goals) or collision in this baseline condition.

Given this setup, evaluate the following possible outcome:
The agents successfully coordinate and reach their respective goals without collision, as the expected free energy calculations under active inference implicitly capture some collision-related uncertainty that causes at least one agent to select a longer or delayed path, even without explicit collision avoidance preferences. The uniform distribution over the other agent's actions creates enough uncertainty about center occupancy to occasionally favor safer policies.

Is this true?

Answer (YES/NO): NO